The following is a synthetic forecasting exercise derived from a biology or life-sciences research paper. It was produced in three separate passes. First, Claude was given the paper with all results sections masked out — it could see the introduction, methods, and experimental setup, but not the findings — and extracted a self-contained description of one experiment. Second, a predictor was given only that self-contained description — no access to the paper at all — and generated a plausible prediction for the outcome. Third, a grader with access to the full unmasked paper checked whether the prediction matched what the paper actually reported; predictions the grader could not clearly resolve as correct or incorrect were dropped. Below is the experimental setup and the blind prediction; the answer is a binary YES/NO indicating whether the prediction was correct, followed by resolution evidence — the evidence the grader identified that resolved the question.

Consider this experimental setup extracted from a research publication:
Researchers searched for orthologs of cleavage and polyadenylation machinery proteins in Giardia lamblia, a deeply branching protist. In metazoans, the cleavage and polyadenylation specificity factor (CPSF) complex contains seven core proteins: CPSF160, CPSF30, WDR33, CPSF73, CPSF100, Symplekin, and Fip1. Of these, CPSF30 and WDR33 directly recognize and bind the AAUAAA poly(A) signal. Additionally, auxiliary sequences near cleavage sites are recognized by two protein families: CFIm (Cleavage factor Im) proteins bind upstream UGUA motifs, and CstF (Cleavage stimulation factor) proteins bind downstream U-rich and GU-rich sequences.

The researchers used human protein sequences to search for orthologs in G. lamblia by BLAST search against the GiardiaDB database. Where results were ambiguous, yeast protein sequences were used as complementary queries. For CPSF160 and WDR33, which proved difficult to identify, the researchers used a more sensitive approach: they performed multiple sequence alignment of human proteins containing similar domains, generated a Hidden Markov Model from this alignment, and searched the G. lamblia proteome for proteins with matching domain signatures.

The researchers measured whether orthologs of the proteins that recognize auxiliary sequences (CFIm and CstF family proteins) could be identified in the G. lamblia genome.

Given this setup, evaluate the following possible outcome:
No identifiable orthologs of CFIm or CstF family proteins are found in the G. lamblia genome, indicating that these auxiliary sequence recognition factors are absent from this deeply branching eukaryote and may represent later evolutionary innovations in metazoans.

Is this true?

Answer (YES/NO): NO